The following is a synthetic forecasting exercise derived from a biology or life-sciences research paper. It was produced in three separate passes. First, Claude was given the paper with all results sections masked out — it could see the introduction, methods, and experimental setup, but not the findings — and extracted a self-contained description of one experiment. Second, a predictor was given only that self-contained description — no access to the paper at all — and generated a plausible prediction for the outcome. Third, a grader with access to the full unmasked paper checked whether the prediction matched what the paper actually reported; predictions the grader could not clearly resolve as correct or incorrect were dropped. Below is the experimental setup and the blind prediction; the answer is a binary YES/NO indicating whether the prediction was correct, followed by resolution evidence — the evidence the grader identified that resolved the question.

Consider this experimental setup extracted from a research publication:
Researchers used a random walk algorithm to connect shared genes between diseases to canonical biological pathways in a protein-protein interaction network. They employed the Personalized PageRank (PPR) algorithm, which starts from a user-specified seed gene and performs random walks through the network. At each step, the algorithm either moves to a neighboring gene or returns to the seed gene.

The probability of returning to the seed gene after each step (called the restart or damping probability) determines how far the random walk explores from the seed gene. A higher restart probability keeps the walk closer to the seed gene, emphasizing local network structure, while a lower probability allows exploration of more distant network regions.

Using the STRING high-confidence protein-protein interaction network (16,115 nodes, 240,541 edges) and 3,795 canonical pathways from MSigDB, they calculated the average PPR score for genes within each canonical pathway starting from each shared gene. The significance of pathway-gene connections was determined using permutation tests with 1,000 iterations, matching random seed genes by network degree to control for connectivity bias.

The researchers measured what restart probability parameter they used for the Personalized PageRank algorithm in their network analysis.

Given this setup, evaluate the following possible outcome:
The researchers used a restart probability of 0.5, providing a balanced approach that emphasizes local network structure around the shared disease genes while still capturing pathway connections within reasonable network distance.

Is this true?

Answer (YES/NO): NO